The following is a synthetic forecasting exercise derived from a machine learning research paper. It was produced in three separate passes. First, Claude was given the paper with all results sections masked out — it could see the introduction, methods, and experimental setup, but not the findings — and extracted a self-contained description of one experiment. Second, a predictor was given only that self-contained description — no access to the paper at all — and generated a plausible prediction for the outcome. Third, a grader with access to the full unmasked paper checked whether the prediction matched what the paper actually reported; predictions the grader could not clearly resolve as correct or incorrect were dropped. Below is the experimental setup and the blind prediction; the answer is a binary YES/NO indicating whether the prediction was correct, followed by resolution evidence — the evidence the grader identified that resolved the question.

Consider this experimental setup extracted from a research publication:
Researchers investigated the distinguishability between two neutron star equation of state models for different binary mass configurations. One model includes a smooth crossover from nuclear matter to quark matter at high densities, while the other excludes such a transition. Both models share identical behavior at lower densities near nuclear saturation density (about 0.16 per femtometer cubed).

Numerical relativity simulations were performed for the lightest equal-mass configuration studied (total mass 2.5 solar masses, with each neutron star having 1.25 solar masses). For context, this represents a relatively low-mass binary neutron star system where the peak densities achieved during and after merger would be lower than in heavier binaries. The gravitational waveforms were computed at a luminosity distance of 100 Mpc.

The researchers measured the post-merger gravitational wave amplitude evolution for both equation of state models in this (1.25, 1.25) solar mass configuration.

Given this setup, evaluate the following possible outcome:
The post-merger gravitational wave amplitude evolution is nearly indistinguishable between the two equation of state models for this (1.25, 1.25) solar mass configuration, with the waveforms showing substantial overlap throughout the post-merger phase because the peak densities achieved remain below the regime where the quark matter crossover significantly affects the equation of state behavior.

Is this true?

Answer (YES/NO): YES